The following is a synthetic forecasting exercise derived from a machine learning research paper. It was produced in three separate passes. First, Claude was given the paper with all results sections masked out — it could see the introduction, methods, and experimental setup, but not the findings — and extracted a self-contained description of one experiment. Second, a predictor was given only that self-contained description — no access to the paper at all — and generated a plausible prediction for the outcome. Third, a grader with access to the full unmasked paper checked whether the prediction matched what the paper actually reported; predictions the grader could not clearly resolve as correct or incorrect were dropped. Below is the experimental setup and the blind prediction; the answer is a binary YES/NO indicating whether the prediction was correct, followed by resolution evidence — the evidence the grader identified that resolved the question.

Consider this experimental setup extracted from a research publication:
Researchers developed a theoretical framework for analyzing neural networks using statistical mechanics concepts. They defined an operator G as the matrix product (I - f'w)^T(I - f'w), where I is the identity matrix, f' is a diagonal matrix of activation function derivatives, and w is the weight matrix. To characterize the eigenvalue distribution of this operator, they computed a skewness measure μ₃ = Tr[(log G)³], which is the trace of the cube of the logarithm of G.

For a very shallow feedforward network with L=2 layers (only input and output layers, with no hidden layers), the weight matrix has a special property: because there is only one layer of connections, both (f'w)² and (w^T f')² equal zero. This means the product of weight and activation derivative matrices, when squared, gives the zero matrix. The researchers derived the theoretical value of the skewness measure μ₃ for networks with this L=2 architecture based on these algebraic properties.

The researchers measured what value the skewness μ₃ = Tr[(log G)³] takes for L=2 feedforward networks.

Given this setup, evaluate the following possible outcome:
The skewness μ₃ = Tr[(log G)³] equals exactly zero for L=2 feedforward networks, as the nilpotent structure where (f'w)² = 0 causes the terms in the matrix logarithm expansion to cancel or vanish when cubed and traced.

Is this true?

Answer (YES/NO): YES